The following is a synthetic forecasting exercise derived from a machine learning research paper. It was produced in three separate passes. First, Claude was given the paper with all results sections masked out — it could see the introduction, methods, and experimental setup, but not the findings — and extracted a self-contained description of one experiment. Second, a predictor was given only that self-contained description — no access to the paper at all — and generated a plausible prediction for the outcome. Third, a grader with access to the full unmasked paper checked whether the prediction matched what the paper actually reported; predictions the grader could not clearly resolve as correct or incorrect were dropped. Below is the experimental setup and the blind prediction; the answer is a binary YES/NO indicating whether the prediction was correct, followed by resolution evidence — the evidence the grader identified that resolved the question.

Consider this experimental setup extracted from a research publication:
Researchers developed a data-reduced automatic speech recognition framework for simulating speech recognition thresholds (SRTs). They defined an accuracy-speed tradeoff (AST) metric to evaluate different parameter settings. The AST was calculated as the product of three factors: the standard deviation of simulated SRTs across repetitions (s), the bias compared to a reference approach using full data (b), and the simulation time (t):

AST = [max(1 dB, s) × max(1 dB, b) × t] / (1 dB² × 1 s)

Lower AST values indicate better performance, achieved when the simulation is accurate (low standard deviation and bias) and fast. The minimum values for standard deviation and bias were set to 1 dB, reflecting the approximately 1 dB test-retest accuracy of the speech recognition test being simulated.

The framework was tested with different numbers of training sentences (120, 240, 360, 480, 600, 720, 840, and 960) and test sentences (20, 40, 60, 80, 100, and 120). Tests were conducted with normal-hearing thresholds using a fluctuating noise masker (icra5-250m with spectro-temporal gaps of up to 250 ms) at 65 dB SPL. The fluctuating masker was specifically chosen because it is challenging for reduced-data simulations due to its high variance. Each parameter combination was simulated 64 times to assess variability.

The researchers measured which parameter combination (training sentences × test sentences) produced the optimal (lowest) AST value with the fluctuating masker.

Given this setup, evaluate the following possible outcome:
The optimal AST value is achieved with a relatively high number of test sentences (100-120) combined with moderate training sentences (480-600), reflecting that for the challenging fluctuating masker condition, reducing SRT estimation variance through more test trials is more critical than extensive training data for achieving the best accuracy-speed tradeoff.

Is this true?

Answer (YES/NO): NO